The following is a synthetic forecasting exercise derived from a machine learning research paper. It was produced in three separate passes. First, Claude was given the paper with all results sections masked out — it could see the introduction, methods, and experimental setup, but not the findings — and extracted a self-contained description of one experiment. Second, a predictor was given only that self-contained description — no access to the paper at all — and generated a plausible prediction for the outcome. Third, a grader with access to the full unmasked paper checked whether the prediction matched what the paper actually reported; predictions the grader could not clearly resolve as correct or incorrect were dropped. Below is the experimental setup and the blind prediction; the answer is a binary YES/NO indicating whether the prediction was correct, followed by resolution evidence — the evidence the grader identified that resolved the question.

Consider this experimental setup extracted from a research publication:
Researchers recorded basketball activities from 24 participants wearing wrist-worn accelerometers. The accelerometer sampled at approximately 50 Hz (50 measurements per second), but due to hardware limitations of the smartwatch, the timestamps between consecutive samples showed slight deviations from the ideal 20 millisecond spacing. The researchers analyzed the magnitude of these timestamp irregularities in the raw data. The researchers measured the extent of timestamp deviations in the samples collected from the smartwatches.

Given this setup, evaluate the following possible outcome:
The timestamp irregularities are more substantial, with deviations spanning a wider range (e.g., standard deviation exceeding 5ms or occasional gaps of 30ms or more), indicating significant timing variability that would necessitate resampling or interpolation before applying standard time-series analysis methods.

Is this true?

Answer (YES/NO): NO